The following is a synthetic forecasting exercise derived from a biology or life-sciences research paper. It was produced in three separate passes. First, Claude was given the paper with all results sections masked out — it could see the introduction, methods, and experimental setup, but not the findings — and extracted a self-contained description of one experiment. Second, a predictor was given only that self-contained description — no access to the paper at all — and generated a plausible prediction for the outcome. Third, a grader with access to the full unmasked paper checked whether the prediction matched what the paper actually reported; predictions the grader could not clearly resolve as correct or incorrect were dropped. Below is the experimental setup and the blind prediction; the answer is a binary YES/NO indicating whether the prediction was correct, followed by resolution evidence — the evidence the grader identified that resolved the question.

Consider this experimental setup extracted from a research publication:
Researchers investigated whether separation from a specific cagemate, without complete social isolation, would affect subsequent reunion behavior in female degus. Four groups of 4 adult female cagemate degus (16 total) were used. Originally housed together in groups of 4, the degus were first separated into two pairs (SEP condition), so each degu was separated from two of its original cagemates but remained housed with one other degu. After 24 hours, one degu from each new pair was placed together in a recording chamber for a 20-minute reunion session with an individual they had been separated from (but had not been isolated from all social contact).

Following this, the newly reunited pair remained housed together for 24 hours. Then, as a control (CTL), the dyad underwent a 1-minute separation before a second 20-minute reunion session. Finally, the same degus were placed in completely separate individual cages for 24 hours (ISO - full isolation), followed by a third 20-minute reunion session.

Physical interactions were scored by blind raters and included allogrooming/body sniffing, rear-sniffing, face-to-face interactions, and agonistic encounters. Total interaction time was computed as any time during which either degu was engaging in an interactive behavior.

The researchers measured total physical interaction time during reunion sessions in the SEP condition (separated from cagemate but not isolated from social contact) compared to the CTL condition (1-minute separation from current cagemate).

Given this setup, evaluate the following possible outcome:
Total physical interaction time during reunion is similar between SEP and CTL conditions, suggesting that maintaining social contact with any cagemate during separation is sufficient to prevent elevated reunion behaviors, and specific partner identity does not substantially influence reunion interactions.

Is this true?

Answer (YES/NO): NO